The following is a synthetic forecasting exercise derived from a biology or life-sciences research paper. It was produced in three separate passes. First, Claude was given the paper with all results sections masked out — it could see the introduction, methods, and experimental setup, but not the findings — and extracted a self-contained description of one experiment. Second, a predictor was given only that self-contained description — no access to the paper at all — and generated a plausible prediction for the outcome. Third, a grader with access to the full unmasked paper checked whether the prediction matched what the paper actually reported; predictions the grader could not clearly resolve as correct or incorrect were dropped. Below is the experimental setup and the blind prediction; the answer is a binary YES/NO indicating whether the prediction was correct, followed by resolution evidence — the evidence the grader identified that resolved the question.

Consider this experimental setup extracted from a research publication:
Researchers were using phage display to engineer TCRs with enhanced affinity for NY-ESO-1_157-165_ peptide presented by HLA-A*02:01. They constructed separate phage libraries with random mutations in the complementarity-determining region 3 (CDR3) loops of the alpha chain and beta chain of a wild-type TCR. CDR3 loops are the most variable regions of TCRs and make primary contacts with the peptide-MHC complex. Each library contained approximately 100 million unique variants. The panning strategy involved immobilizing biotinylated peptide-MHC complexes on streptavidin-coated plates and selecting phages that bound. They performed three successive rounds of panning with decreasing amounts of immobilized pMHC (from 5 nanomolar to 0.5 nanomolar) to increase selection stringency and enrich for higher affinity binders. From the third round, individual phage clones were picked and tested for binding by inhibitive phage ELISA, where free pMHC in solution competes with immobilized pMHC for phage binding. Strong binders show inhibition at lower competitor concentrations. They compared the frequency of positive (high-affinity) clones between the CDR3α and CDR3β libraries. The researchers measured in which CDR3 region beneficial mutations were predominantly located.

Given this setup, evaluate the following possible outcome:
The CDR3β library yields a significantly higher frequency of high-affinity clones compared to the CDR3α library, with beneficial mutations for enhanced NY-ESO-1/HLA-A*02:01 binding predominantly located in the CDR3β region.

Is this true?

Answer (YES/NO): NO